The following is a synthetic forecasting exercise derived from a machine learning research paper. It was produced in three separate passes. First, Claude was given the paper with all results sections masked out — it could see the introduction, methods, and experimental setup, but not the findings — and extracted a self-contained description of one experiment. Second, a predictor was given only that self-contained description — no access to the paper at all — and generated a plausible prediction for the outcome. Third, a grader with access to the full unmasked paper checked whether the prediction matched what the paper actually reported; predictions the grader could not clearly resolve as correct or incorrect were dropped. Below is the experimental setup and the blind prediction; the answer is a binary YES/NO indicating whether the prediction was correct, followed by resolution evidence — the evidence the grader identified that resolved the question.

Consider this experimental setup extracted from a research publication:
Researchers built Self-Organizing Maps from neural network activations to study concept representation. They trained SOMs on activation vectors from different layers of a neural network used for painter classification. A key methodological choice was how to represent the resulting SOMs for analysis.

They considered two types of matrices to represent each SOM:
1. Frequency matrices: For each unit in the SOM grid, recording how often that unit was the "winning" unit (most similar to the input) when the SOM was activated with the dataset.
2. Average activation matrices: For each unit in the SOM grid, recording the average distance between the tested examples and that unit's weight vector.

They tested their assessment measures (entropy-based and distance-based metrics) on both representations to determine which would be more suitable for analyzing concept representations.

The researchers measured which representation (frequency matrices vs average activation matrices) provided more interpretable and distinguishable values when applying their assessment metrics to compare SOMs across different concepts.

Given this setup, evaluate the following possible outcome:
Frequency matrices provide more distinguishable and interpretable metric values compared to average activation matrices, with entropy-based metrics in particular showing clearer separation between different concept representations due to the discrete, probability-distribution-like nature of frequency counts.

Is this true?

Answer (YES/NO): NO